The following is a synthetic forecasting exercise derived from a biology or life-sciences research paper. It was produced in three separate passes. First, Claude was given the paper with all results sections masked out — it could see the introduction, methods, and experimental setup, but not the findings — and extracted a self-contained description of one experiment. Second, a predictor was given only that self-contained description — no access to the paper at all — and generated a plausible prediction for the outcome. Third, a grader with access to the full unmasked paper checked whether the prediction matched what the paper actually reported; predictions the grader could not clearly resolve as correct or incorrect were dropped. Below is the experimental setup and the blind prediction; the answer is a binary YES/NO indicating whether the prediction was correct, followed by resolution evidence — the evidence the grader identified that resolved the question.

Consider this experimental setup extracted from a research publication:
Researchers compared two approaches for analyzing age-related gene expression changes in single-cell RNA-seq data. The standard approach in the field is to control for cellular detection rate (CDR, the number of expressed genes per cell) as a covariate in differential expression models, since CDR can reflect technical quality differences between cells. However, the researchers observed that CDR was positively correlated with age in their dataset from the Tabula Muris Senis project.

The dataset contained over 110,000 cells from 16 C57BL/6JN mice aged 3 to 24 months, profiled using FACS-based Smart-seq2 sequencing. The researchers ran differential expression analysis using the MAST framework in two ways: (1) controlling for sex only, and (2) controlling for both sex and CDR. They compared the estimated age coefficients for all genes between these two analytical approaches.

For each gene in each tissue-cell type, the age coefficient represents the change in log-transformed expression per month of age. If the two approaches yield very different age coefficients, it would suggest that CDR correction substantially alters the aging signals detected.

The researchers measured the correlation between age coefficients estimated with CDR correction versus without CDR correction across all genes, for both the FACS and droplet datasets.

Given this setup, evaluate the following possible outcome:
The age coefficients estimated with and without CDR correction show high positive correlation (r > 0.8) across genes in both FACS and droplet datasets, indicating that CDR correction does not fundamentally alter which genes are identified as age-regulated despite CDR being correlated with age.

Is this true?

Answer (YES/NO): YES